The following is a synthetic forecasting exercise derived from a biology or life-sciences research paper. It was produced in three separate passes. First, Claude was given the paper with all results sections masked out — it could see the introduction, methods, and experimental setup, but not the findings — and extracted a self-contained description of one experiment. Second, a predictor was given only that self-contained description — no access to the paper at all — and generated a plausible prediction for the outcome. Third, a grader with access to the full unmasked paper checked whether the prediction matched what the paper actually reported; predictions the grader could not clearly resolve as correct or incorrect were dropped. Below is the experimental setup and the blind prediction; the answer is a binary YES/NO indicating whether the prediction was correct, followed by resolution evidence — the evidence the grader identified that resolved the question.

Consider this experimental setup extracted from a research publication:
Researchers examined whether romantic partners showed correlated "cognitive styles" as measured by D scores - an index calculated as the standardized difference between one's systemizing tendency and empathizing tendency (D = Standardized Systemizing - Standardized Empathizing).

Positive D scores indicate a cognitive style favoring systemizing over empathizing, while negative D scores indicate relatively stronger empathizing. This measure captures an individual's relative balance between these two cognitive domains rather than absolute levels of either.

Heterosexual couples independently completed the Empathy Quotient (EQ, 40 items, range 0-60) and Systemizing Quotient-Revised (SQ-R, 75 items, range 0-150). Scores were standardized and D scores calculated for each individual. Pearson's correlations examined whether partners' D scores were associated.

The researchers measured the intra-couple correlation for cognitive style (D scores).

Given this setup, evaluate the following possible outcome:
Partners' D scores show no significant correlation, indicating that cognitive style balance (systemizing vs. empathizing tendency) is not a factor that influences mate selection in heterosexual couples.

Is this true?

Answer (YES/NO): YES